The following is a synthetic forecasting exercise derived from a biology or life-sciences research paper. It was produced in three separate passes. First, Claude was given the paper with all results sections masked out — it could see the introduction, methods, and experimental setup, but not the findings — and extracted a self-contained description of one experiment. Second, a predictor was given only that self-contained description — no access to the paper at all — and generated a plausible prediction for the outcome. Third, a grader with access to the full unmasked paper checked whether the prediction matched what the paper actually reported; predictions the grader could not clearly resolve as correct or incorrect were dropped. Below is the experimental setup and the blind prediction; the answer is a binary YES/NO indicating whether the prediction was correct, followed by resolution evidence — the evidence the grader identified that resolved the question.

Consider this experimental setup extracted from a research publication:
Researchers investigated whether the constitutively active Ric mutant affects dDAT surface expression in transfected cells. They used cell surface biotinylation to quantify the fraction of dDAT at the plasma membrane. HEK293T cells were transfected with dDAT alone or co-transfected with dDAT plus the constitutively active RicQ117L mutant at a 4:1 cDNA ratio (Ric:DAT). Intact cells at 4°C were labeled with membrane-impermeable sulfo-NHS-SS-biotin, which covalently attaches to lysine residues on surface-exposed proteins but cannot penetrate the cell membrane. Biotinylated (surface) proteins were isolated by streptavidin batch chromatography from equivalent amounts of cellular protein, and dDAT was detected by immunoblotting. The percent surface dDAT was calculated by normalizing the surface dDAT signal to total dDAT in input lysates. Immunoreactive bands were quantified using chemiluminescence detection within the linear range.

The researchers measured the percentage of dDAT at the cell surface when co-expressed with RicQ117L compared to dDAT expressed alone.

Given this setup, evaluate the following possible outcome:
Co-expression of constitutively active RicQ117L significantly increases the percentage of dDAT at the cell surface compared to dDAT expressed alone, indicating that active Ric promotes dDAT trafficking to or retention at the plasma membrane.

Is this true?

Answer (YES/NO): YES